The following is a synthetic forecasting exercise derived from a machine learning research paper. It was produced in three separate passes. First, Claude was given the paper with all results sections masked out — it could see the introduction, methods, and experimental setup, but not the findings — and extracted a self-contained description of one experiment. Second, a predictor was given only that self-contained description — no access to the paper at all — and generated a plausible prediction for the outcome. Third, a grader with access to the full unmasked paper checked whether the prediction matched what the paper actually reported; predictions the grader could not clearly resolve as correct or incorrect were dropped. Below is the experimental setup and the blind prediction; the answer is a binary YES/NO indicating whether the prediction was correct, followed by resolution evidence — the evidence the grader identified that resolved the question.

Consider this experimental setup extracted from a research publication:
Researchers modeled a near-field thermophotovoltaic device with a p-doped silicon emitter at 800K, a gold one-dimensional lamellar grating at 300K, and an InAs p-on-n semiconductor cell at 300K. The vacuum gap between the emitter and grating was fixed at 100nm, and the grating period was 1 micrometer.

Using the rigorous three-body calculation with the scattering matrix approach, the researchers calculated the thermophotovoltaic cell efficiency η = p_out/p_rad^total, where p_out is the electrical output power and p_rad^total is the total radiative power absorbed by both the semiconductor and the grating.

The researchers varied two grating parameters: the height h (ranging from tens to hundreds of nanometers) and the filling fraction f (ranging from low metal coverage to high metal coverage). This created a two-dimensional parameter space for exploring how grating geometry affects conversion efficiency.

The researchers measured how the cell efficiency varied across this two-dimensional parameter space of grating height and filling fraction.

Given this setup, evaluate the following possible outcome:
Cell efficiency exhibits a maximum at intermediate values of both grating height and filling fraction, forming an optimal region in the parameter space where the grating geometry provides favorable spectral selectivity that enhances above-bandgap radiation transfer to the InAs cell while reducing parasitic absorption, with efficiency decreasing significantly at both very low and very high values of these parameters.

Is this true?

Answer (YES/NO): NO